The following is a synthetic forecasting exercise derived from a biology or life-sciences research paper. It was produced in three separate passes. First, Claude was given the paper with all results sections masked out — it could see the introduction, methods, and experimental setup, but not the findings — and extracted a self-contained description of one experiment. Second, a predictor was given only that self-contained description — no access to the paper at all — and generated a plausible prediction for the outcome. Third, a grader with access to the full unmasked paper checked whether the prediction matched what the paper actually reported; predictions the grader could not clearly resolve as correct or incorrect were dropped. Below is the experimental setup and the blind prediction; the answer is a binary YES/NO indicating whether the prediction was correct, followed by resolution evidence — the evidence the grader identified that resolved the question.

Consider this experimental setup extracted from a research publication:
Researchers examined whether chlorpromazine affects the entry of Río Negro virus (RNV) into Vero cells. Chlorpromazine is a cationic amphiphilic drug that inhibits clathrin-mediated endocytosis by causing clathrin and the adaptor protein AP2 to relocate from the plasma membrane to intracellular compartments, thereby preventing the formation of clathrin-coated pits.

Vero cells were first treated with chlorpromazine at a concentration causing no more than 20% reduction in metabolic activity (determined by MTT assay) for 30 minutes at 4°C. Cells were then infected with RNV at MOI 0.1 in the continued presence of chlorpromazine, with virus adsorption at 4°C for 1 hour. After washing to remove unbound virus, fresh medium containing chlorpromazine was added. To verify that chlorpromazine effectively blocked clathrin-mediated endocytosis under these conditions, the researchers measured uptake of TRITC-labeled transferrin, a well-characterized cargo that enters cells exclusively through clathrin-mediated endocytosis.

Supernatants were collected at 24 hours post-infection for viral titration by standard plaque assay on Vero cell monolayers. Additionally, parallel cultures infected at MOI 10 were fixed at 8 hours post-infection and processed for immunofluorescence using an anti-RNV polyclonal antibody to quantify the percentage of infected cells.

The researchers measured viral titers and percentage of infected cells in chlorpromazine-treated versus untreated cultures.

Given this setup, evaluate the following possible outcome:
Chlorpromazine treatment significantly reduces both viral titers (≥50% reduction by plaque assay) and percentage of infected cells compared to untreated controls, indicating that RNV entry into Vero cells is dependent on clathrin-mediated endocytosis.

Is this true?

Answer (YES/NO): YES